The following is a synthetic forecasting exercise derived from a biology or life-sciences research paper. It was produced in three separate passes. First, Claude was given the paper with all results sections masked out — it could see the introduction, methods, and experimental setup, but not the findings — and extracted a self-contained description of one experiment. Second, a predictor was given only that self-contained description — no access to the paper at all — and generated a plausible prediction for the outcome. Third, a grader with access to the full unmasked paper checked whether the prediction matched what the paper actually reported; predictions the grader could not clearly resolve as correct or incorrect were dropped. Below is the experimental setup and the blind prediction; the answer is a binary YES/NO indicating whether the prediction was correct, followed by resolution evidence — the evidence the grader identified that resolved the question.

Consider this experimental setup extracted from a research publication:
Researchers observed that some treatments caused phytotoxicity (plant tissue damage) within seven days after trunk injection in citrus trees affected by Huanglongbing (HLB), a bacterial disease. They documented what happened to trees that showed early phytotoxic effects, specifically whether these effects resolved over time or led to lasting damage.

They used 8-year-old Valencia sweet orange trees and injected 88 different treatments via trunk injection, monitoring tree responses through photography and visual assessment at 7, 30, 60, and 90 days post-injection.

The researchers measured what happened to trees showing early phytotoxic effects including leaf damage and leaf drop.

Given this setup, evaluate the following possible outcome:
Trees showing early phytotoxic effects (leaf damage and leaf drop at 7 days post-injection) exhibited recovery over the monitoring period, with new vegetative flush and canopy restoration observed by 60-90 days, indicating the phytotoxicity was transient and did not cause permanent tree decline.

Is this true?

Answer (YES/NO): NO